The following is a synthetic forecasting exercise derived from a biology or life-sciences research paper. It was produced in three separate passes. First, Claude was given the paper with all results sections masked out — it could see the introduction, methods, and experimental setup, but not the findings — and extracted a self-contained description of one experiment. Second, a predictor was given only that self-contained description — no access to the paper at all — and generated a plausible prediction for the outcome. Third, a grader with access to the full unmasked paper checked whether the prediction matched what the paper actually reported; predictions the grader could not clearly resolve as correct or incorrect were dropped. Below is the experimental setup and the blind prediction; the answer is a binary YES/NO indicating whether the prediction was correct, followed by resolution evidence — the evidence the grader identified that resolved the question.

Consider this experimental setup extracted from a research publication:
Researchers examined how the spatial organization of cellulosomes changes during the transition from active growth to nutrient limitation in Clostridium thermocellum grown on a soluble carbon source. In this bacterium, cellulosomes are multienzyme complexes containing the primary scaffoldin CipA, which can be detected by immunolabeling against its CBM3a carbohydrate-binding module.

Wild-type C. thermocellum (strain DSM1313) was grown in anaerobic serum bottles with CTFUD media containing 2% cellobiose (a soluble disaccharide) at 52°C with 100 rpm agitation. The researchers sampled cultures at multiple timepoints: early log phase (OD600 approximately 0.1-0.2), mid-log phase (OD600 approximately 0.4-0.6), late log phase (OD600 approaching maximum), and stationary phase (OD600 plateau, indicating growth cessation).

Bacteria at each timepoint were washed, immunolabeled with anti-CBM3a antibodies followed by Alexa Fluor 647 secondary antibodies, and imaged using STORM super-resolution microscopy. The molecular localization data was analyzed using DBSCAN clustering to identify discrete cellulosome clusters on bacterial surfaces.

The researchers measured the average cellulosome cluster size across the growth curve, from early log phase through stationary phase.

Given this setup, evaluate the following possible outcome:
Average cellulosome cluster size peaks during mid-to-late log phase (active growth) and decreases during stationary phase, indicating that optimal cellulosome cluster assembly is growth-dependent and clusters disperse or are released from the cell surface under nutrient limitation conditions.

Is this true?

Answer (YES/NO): YES